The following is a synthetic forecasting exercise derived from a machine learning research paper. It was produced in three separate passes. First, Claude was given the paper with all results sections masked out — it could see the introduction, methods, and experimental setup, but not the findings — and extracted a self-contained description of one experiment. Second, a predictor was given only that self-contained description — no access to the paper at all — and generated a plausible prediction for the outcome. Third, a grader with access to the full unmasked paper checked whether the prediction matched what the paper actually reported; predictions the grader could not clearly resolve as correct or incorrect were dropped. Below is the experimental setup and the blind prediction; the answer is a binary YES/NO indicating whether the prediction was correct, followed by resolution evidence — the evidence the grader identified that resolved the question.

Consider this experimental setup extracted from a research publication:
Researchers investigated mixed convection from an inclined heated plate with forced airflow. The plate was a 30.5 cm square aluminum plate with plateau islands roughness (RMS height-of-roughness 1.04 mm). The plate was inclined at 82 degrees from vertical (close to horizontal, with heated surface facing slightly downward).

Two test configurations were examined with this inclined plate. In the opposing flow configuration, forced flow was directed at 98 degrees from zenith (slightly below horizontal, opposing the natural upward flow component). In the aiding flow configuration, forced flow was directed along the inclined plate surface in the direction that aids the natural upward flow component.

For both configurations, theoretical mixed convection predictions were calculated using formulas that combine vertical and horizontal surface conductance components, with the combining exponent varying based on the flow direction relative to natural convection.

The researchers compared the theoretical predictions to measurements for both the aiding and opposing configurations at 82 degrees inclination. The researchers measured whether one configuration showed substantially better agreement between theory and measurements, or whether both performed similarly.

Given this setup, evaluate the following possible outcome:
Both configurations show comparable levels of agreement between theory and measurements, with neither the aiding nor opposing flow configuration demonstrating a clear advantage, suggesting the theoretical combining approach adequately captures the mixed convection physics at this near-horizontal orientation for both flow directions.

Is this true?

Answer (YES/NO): YES